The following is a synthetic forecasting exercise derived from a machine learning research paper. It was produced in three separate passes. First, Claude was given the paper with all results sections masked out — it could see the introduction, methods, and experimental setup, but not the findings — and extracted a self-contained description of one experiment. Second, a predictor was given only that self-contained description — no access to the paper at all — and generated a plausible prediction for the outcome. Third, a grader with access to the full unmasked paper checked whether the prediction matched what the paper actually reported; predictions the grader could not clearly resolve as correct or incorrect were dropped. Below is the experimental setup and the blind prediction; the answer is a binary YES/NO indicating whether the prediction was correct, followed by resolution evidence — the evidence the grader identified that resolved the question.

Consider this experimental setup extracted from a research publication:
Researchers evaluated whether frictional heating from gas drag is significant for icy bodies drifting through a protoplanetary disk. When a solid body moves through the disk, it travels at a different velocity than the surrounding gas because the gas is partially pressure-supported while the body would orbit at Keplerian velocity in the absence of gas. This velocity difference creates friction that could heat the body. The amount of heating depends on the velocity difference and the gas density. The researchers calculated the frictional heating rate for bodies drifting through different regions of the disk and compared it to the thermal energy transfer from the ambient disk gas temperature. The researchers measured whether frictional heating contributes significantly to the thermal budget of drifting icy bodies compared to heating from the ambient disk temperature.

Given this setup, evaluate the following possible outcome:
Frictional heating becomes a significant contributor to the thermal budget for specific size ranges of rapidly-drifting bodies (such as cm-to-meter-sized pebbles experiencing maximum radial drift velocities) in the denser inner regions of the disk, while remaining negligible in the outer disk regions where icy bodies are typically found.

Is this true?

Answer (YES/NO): NO